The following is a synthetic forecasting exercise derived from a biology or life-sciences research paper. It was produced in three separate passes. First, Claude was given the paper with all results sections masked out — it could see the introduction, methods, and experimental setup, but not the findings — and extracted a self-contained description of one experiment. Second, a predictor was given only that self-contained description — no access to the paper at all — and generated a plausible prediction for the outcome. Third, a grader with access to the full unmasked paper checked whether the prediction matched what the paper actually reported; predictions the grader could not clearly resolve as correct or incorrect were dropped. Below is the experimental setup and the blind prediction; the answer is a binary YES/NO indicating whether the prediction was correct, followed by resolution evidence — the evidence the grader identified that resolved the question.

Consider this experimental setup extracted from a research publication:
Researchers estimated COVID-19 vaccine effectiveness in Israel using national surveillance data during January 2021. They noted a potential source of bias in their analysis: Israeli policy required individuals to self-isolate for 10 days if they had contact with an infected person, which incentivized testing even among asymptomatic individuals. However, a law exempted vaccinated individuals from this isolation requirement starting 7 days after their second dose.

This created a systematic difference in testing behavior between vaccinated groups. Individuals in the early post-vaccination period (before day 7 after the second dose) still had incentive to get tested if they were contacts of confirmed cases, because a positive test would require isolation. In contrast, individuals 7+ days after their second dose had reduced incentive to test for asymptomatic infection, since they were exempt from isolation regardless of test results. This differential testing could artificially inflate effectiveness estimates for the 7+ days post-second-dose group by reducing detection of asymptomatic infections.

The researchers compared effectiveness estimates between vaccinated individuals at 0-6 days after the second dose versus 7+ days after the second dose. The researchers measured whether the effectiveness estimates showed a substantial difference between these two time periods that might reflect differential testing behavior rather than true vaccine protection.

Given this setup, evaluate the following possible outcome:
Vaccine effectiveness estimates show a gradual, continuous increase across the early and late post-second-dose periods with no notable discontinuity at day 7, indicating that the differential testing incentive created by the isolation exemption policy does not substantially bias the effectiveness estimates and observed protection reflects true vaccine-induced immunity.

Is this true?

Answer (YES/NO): YES